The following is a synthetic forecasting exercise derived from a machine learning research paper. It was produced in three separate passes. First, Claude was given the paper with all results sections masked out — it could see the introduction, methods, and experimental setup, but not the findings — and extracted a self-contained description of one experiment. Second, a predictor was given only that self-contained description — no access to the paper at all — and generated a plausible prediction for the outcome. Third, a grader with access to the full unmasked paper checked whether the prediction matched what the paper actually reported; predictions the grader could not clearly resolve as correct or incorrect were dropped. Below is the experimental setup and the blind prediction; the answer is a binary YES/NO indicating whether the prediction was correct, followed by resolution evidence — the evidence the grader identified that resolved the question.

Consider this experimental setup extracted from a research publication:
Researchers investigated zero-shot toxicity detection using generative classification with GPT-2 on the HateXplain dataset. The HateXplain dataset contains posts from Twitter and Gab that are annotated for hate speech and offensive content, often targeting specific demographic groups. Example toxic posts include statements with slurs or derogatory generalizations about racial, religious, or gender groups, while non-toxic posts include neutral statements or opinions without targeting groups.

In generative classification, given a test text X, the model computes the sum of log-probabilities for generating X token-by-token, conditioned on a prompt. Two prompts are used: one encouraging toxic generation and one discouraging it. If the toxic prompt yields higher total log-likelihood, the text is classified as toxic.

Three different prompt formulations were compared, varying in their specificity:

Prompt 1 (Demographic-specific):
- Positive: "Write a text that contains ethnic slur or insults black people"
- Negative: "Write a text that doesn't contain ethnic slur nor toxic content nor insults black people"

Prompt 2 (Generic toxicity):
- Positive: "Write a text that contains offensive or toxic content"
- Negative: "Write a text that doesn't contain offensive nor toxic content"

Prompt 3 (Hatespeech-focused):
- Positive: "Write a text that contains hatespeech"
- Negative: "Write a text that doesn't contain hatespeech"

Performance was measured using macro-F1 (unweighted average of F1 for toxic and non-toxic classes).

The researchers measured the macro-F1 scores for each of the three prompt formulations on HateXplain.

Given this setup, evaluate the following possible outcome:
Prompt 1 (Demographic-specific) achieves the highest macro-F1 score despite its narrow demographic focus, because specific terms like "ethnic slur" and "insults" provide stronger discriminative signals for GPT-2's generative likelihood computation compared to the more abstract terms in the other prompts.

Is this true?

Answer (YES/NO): YES